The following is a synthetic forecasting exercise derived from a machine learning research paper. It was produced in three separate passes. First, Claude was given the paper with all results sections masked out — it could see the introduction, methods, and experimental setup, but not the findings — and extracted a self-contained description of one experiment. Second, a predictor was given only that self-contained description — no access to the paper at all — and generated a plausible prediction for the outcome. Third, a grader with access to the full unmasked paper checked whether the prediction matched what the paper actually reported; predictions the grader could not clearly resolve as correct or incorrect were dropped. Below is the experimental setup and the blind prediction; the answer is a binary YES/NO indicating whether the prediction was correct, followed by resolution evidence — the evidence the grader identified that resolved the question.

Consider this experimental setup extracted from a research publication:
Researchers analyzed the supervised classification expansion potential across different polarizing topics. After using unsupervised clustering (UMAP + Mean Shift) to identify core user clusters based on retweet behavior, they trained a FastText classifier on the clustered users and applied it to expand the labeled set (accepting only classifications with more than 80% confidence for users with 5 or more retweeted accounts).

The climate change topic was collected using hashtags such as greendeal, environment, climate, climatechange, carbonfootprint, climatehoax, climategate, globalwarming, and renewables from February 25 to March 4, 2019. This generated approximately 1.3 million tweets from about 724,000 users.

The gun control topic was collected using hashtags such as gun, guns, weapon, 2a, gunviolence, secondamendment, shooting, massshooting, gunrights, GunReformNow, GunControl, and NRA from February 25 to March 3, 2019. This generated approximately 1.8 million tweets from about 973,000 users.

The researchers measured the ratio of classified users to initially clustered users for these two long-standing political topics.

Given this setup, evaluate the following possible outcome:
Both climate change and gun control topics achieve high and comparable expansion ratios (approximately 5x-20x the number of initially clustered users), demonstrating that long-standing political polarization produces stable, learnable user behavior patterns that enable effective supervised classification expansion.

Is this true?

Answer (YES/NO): NO